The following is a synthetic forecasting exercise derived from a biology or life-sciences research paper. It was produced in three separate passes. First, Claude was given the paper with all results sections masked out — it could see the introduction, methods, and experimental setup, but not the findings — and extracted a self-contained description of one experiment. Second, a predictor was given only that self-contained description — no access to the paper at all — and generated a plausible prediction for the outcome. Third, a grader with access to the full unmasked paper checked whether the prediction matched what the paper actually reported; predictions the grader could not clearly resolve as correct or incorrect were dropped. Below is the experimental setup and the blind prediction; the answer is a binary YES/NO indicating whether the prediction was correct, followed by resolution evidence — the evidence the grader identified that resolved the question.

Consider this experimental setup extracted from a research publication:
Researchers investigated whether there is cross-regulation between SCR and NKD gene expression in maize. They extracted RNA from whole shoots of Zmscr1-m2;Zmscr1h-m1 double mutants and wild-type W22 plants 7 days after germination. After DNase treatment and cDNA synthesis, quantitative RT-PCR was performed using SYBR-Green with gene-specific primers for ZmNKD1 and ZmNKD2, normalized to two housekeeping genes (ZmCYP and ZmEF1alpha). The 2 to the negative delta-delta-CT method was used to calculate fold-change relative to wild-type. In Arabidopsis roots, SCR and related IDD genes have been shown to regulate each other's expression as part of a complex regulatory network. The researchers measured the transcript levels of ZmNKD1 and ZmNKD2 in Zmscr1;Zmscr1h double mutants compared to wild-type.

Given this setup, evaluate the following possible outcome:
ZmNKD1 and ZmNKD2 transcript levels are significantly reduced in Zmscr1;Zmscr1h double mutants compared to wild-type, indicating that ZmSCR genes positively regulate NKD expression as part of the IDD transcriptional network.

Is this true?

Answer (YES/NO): YES